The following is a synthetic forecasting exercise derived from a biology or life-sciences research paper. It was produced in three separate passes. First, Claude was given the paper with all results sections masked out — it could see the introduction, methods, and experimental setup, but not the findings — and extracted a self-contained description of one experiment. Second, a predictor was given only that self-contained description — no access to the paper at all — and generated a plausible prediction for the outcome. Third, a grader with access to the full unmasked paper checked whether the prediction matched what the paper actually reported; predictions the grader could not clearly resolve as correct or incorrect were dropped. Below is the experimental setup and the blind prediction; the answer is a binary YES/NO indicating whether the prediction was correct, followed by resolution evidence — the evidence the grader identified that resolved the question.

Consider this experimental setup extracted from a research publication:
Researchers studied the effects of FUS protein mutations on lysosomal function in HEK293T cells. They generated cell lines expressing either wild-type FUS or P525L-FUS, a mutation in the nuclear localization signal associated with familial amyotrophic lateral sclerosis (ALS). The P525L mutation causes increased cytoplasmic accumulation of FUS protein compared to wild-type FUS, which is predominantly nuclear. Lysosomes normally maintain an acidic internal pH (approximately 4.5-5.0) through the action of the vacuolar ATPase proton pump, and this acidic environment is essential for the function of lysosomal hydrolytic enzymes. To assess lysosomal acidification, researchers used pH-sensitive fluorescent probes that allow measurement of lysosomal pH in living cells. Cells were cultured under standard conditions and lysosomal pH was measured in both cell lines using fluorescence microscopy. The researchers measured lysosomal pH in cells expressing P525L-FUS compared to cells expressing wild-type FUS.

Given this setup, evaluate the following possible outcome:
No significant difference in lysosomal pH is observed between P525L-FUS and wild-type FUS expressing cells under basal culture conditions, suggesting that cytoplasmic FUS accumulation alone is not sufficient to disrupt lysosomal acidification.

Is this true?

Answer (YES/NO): NO